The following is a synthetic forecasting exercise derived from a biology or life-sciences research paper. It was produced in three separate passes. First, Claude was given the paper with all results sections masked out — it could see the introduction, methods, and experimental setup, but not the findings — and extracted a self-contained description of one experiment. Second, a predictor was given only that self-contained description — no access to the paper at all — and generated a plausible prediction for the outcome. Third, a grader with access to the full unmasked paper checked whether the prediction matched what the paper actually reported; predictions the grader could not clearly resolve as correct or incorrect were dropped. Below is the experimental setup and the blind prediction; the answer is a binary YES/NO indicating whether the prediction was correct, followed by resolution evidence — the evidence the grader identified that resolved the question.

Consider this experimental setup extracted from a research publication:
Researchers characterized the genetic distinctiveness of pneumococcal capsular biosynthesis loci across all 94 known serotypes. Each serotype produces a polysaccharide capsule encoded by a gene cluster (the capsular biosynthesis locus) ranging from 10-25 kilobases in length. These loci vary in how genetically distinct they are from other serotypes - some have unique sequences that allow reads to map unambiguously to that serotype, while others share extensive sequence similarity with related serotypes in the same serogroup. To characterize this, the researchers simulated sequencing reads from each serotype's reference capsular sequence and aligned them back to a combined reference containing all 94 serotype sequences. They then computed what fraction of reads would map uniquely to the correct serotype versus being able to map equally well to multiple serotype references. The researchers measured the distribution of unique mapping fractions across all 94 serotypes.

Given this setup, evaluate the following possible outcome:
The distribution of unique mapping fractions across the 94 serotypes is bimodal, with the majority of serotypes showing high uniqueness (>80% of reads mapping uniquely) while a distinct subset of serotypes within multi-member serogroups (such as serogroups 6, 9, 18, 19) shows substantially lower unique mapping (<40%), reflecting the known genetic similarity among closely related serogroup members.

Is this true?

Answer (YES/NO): NO